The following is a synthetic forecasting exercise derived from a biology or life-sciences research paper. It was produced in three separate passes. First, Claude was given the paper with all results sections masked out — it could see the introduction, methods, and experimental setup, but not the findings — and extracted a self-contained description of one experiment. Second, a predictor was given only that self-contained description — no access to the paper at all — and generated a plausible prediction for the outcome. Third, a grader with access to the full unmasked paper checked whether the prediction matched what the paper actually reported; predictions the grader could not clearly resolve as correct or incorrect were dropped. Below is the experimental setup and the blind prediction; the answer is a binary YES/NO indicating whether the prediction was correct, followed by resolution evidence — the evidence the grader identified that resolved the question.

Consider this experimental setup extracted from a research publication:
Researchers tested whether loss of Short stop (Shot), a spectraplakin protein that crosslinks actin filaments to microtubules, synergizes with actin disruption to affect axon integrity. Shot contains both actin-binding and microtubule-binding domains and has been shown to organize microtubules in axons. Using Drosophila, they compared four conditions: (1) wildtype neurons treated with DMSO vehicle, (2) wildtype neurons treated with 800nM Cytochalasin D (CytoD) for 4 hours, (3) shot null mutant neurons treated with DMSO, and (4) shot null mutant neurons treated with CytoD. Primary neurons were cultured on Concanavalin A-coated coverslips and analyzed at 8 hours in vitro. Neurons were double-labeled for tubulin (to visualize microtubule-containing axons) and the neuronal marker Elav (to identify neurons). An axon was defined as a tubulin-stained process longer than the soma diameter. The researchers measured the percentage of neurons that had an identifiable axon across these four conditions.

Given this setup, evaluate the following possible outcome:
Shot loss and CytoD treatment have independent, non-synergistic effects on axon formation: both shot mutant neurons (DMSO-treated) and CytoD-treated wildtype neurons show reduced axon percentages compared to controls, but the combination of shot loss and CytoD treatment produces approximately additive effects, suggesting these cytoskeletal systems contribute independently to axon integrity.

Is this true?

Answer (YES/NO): NO